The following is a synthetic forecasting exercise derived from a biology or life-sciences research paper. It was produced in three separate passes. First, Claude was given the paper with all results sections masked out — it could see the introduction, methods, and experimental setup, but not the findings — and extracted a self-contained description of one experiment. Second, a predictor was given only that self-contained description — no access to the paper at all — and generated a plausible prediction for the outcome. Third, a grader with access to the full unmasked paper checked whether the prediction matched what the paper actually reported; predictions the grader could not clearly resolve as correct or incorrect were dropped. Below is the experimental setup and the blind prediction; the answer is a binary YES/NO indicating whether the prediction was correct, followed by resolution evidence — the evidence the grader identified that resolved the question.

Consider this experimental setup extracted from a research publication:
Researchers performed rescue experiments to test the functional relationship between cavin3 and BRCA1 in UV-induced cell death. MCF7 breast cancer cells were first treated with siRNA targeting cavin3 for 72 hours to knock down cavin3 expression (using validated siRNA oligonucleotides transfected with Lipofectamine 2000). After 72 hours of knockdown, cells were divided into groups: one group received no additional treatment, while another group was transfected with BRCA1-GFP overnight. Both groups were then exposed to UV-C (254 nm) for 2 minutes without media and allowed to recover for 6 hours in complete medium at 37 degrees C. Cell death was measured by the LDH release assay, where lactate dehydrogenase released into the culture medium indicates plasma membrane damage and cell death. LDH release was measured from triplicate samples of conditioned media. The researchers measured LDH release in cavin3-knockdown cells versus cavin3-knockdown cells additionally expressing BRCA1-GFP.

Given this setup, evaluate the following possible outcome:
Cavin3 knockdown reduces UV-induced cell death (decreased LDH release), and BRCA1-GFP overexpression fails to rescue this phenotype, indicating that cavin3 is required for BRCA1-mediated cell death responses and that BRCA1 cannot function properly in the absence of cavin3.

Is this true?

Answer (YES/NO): NO